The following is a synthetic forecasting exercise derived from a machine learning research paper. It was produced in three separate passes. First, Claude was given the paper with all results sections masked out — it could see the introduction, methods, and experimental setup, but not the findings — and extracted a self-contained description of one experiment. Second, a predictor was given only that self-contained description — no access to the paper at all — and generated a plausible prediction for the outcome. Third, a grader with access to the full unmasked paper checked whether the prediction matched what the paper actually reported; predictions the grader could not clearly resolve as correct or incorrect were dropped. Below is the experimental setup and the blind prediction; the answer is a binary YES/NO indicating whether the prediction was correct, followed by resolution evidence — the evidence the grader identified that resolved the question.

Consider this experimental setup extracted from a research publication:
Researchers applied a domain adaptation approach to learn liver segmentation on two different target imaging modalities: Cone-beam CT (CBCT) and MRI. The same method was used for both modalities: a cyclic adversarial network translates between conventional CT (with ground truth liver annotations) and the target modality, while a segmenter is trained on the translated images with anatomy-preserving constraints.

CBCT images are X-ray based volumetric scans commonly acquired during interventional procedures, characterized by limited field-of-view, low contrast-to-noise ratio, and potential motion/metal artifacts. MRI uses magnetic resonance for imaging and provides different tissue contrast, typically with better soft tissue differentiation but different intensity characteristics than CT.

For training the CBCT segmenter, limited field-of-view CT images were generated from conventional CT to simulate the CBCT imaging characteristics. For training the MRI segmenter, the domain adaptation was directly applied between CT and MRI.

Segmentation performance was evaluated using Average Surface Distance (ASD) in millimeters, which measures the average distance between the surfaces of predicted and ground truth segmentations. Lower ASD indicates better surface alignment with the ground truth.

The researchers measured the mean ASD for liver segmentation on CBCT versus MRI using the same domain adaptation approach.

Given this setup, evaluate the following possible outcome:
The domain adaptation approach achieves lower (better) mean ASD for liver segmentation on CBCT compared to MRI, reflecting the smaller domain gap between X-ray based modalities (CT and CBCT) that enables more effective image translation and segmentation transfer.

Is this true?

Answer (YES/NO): NO